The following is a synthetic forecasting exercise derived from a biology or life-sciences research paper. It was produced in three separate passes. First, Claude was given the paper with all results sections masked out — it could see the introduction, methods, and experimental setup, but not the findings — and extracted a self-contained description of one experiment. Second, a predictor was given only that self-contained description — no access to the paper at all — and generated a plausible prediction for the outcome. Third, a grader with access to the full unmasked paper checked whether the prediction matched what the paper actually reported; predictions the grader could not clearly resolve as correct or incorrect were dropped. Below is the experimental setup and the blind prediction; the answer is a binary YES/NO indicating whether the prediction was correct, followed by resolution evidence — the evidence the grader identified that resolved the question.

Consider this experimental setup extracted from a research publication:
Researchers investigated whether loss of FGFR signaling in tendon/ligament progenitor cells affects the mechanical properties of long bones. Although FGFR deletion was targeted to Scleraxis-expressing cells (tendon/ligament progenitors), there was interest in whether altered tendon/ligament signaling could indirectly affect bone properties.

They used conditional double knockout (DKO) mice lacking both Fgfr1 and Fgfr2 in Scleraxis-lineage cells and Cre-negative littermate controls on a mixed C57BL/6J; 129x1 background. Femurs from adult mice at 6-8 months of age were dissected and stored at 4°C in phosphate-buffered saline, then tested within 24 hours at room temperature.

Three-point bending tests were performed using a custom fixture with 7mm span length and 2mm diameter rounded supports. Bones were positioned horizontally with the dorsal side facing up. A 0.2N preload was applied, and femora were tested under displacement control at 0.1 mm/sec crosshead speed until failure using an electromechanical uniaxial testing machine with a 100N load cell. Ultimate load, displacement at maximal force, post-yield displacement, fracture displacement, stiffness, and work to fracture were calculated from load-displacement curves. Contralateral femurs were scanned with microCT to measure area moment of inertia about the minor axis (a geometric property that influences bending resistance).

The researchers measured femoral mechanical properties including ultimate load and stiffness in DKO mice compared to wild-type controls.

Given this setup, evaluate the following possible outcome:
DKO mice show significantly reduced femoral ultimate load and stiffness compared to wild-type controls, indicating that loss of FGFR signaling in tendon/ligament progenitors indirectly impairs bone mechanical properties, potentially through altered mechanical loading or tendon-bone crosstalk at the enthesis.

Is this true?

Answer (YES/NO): NO